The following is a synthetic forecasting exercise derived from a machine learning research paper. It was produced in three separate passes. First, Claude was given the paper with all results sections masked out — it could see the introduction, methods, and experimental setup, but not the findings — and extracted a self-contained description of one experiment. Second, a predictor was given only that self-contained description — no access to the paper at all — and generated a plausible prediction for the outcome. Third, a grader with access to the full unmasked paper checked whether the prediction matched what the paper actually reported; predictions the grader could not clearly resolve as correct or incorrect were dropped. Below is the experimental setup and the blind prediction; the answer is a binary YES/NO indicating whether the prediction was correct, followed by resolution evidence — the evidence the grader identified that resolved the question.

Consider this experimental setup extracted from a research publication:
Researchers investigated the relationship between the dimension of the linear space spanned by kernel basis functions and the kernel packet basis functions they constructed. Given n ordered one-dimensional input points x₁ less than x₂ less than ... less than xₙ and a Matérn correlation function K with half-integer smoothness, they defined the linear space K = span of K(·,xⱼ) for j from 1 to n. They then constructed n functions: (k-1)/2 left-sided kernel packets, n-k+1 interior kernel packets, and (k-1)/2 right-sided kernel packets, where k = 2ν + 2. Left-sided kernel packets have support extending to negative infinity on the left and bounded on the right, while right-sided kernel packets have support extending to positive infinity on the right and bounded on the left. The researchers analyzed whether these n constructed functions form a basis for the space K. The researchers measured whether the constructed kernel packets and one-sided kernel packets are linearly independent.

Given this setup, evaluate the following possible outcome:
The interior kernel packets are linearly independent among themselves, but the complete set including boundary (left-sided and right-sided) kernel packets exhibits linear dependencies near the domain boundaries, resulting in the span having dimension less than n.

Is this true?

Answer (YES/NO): NO